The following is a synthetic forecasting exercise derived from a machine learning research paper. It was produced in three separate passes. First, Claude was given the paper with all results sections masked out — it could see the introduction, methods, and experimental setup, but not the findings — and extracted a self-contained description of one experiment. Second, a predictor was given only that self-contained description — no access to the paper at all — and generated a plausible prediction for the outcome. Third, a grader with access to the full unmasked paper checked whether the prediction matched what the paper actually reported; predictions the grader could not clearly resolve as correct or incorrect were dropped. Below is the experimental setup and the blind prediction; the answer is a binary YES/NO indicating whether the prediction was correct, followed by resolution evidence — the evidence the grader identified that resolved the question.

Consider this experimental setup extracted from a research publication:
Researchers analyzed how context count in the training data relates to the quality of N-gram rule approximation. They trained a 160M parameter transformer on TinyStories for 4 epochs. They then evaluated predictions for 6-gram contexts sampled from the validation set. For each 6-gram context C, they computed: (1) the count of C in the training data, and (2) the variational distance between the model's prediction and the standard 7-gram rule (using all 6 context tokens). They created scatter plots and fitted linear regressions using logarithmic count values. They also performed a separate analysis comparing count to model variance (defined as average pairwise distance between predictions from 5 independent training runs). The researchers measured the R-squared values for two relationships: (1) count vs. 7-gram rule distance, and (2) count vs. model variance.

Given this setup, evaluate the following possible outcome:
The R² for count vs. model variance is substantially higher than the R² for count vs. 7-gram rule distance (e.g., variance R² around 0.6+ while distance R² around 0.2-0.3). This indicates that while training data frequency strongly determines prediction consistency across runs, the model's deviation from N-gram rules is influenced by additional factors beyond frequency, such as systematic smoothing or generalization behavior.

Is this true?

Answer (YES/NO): NO